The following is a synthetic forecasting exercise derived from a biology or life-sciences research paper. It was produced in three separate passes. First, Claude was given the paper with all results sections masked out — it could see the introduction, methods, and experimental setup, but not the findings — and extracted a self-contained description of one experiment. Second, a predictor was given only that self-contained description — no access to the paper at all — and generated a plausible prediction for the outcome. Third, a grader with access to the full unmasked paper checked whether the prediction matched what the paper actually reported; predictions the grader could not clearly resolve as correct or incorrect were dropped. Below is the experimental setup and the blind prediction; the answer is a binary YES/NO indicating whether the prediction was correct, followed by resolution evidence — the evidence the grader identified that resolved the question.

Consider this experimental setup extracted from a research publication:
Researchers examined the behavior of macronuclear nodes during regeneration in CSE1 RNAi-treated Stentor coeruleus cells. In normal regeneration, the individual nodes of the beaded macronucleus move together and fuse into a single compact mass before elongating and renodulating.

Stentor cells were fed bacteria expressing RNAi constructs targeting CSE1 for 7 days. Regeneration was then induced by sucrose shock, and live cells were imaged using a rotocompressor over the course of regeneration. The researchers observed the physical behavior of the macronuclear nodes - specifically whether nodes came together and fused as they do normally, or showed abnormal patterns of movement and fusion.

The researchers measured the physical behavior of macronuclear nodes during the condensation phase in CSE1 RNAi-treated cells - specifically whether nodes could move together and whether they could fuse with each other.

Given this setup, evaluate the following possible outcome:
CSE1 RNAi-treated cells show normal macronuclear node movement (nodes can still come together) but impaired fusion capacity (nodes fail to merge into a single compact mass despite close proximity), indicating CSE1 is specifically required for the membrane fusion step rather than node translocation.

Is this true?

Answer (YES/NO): NO